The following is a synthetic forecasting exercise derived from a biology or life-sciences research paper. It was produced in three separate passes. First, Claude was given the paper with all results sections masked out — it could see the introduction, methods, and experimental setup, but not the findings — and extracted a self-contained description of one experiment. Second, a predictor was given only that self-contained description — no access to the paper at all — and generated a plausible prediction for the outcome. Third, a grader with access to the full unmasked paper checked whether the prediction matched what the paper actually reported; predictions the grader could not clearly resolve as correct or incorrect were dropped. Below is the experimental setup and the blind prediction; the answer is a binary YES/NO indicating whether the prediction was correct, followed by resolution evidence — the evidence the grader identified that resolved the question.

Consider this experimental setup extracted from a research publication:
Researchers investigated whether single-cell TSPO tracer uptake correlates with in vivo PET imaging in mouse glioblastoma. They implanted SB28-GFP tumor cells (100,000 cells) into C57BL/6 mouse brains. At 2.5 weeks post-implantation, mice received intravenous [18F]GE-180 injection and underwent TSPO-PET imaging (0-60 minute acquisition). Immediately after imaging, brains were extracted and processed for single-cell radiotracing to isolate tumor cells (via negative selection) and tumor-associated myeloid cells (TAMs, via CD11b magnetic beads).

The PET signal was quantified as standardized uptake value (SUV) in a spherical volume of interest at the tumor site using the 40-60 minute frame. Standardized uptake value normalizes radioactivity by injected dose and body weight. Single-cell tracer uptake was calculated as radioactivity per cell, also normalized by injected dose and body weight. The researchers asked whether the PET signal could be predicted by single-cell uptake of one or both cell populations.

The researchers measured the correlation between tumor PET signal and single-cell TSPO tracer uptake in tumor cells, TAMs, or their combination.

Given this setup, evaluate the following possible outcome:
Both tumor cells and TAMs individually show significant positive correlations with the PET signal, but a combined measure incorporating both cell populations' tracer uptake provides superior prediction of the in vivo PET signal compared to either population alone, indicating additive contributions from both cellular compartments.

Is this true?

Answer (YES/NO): NO